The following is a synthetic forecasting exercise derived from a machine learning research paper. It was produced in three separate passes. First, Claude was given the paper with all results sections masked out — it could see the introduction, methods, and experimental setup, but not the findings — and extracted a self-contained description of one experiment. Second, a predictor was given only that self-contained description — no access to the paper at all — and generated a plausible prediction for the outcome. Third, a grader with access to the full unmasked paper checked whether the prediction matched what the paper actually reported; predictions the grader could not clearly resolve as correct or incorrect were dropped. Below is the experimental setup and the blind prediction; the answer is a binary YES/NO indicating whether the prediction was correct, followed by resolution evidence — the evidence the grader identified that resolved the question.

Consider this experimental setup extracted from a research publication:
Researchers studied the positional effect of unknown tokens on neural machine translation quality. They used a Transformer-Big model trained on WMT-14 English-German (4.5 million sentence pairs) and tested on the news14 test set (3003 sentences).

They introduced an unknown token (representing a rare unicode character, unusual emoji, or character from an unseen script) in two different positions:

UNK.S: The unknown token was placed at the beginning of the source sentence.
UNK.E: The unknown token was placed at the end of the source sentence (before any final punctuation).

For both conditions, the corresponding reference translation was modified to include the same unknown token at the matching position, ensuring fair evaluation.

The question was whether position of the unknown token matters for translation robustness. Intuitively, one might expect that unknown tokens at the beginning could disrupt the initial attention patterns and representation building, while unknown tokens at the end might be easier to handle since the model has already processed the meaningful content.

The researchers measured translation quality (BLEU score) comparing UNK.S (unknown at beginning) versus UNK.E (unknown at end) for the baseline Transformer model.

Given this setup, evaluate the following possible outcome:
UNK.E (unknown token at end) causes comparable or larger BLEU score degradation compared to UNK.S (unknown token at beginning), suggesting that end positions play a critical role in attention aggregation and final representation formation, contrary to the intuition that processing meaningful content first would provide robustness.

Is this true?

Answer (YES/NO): YES